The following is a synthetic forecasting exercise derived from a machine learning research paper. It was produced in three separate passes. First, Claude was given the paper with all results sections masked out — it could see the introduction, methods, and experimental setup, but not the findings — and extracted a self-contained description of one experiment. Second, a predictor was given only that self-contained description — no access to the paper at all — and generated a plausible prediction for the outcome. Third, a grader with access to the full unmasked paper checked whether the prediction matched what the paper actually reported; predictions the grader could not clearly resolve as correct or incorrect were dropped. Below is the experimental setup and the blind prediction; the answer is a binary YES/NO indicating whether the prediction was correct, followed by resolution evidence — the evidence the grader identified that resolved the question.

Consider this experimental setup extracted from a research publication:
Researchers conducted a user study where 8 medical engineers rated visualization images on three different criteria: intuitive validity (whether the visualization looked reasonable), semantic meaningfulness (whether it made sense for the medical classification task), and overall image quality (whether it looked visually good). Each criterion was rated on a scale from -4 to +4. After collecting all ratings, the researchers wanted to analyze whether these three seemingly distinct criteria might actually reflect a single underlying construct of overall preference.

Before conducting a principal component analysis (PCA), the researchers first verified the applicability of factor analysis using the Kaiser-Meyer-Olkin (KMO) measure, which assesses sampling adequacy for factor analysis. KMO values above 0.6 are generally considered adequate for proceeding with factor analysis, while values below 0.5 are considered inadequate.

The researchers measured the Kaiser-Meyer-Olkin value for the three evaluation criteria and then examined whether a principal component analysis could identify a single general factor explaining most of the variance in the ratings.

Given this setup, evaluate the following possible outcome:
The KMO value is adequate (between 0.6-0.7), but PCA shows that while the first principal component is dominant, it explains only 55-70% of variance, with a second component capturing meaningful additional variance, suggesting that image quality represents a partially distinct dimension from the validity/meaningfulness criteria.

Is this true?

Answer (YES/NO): NO